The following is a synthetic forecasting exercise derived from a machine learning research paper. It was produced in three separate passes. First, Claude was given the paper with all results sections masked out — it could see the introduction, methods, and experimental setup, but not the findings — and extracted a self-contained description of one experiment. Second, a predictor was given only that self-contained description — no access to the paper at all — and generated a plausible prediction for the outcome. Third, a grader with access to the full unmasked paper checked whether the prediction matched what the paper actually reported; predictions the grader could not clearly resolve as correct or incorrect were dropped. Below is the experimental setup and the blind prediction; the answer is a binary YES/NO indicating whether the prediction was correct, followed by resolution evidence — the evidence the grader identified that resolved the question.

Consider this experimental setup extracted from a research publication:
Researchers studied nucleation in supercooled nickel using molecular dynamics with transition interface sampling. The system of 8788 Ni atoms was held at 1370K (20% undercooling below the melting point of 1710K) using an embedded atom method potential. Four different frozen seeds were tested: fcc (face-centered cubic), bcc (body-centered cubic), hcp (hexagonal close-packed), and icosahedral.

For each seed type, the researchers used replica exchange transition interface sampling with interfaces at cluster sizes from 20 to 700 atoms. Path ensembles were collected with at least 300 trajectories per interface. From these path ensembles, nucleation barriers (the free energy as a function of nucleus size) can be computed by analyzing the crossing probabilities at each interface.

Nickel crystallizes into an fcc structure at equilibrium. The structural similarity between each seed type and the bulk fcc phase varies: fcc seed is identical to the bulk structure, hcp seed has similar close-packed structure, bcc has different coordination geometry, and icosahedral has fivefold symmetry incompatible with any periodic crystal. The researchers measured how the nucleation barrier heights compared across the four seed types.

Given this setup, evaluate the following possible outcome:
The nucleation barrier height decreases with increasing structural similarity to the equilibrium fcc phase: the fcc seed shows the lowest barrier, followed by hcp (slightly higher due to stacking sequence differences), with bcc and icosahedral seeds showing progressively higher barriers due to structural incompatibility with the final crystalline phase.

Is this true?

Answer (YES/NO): YES